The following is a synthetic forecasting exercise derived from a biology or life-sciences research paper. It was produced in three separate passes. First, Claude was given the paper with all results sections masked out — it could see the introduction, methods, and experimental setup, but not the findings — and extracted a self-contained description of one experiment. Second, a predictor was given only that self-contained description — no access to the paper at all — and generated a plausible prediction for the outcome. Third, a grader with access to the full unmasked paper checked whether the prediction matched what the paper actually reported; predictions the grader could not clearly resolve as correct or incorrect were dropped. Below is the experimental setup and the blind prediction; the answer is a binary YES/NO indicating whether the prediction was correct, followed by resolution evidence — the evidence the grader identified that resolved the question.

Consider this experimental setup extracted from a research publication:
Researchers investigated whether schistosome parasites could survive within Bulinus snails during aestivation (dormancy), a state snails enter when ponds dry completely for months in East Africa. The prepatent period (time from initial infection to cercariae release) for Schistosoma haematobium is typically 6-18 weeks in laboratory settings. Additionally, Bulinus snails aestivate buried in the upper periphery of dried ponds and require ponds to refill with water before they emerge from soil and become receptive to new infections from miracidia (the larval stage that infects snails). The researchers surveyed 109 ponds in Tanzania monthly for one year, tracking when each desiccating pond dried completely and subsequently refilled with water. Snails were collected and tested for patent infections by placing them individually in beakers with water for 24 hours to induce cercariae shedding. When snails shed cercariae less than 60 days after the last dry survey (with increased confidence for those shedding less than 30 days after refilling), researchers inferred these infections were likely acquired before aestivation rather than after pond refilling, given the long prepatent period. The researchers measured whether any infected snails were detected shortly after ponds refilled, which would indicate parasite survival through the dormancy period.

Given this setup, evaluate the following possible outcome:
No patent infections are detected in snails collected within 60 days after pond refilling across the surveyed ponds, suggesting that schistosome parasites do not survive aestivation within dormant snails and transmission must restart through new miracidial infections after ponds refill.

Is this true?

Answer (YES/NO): NO